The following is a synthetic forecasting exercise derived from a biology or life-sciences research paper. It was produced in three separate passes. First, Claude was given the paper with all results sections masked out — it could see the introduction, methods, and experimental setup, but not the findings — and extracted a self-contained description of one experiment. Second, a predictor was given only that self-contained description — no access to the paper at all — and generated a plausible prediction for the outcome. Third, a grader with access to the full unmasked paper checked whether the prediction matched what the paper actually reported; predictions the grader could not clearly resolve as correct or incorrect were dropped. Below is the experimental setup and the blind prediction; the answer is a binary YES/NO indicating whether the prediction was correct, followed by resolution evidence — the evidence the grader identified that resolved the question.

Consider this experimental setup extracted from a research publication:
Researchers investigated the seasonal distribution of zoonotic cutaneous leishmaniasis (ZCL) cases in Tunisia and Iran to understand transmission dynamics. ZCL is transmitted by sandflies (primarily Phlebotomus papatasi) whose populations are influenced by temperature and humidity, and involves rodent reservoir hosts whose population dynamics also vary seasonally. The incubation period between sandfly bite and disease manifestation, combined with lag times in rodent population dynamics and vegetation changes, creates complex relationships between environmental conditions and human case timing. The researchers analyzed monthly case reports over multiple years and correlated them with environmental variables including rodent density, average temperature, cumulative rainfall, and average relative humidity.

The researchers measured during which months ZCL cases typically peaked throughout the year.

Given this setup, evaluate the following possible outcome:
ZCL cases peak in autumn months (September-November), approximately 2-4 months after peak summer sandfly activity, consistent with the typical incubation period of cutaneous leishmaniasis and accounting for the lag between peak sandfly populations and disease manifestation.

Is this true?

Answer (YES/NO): NO